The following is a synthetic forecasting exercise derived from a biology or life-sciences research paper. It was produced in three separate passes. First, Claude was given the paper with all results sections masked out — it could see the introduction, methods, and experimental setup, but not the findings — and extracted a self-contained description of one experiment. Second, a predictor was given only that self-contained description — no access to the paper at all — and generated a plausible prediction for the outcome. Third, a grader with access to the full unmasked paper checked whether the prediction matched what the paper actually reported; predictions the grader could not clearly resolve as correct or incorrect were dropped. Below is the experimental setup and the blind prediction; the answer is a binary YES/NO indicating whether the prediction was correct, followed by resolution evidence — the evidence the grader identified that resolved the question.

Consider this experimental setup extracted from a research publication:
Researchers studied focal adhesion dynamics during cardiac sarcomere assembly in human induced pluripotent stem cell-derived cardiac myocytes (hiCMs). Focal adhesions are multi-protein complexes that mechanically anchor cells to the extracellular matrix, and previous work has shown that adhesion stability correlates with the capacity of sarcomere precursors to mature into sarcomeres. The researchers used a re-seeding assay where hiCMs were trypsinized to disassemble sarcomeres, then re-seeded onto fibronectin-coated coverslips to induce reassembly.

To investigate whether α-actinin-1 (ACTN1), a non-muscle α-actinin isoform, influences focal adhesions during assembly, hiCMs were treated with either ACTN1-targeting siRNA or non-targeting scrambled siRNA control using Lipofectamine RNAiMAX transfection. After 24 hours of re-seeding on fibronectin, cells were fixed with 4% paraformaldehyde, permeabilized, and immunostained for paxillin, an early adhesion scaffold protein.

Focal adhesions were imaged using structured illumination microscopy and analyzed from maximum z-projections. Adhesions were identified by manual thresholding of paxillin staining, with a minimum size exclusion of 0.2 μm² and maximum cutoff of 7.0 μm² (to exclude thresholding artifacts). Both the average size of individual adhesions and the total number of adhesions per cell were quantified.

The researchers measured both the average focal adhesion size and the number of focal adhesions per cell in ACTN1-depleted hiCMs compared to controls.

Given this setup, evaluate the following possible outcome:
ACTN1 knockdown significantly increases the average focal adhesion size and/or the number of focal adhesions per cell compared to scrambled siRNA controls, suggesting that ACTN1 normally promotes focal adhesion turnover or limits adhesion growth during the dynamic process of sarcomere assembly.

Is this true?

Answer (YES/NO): NO